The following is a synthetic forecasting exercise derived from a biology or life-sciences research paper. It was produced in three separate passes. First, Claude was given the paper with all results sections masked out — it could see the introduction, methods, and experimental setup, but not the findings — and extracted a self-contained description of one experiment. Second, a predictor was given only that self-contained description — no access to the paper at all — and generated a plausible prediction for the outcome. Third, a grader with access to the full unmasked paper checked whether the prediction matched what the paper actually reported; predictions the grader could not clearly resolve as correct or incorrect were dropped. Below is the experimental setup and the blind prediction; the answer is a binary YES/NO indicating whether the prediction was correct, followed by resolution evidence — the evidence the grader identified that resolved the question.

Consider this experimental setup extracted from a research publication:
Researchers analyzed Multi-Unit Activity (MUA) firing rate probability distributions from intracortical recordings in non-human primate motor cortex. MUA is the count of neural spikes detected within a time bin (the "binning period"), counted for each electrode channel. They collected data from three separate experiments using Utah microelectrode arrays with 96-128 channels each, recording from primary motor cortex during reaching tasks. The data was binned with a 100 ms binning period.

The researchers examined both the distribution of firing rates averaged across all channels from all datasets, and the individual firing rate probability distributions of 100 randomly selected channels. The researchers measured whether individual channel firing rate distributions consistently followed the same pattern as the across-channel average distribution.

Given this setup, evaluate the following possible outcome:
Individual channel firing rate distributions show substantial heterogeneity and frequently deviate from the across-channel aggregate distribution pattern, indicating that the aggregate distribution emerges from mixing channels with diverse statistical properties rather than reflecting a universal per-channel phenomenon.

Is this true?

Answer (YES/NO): YES